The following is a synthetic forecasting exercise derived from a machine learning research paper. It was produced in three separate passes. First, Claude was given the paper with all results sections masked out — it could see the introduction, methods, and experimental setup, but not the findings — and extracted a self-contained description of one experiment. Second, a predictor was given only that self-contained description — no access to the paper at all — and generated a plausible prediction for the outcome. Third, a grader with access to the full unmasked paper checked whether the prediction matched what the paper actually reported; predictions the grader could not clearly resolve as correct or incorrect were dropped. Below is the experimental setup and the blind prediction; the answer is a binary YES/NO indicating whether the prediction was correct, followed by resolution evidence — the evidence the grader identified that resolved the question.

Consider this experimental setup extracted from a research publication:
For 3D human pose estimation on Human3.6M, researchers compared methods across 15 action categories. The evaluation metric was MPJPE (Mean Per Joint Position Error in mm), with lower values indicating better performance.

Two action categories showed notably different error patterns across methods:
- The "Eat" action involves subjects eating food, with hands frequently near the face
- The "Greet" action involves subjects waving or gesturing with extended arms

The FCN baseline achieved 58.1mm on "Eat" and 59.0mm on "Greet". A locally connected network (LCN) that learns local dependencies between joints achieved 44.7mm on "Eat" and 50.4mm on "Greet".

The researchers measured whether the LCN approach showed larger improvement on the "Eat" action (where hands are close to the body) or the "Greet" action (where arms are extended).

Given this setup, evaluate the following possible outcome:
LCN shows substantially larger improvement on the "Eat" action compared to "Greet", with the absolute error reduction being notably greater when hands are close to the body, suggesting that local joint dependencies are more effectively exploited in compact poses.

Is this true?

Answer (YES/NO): YES